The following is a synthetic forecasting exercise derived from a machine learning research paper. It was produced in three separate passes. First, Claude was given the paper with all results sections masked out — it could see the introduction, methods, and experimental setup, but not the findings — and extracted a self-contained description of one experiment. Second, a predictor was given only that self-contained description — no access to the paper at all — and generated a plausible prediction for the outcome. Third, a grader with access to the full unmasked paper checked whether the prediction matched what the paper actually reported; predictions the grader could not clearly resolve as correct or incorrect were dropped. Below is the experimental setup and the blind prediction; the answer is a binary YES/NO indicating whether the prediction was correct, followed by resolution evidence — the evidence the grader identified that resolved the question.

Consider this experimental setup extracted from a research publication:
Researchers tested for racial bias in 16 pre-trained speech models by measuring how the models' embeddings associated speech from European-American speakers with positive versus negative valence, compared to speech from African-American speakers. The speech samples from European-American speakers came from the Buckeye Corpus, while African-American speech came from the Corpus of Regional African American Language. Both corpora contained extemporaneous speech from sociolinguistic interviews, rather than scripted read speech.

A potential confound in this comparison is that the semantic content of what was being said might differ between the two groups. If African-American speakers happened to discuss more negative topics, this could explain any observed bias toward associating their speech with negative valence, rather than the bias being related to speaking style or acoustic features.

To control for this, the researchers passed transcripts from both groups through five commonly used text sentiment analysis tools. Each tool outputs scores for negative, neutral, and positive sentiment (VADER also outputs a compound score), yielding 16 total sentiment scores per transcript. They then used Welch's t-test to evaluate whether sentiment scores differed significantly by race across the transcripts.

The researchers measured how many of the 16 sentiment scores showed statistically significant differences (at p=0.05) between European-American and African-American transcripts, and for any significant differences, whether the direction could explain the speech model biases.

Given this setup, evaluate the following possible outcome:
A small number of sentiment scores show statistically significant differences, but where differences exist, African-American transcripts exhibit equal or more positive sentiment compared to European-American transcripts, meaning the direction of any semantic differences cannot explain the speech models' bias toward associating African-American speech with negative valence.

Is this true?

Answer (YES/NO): YES